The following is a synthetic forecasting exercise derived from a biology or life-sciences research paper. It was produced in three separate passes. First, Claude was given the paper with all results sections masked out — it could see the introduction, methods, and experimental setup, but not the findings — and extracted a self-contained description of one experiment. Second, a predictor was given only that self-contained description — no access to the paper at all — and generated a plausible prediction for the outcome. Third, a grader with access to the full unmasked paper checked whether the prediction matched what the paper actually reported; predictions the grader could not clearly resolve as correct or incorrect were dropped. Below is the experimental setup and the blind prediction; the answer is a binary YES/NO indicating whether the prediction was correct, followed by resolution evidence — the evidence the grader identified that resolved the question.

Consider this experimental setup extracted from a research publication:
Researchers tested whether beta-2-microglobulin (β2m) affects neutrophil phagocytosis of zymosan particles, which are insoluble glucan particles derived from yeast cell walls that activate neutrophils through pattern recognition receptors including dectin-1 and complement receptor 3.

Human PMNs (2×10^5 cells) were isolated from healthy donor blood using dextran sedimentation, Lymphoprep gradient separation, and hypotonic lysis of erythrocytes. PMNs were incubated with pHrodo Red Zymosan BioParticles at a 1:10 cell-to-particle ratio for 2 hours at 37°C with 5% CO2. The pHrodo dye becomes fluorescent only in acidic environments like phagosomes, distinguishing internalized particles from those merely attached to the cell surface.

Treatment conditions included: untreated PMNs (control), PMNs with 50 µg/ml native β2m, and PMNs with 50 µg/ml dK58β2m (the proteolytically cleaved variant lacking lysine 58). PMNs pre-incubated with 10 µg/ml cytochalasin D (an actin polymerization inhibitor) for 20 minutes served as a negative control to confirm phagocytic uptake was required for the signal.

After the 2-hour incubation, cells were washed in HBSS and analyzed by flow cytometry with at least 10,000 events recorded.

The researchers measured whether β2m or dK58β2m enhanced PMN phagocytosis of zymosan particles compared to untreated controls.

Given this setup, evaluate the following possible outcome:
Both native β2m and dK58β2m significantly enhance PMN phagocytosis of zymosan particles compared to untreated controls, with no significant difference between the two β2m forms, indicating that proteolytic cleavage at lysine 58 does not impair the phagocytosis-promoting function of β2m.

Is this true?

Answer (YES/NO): NO